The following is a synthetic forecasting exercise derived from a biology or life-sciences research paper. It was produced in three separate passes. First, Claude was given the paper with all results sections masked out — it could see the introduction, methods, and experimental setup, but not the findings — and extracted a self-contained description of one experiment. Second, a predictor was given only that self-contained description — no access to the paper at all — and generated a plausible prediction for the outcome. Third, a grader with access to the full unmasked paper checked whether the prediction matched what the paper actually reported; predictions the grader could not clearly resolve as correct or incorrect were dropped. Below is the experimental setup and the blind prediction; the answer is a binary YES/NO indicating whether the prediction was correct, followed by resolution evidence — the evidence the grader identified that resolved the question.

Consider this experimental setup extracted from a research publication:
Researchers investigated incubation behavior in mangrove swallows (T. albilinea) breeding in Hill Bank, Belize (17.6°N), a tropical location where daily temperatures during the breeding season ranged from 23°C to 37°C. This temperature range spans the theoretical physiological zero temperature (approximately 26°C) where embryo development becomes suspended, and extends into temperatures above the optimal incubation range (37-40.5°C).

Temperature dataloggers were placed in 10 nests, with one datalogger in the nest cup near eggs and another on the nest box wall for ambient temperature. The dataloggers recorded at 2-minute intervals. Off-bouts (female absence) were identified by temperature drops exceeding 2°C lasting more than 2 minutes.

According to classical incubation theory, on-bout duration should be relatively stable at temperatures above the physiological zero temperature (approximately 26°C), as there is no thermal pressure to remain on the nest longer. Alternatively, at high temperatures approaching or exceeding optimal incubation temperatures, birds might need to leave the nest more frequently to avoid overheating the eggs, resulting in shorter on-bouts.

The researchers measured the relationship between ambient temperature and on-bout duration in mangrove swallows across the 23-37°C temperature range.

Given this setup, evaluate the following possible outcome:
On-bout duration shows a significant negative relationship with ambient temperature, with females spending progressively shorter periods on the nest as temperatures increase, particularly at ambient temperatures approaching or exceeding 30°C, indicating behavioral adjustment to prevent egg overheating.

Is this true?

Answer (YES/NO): NO